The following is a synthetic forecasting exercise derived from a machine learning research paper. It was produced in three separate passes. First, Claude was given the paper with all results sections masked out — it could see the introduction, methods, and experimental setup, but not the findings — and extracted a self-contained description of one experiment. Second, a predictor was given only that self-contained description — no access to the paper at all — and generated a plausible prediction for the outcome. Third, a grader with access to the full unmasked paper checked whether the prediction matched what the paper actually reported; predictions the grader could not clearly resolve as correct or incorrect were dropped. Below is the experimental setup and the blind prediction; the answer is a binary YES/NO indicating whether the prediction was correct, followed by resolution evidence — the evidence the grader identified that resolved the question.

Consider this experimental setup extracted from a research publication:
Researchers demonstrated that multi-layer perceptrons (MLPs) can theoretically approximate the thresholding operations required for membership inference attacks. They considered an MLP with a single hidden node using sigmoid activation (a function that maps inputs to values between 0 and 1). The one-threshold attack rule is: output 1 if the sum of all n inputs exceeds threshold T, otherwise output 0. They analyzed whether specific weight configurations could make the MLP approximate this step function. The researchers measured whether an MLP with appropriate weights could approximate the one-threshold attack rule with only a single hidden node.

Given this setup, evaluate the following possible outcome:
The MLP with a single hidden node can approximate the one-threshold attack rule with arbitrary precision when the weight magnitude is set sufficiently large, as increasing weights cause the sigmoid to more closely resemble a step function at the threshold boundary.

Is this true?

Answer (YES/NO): NO